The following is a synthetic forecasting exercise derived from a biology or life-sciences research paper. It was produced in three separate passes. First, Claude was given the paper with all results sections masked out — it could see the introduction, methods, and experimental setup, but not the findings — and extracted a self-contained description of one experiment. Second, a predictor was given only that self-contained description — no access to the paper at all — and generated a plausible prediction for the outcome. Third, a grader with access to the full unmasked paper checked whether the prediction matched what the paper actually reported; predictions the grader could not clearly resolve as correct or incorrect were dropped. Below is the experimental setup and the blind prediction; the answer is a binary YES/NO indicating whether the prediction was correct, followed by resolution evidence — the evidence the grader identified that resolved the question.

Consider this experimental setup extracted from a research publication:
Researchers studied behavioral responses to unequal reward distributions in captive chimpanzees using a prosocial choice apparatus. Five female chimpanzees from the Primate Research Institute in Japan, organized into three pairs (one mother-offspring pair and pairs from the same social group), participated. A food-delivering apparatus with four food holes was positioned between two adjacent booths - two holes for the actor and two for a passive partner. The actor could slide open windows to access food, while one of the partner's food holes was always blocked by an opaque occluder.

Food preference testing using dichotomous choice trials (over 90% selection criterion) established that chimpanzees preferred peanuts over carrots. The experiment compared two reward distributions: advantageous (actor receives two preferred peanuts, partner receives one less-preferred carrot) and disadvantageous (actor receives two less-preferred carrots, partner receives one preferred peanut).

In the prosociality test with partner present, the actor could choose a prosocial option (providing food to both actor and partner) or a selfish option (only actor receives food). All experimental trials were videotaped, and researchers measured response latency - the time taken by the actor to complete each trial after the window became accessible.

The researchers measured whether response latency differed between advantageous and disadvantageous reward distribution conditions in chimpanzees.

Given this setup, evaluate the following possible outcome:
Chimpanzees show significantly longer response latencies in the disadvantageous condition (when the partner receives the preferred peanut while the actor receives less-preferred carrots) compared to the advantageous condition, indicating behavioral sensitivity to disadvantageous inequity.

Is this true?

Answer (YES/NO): NO